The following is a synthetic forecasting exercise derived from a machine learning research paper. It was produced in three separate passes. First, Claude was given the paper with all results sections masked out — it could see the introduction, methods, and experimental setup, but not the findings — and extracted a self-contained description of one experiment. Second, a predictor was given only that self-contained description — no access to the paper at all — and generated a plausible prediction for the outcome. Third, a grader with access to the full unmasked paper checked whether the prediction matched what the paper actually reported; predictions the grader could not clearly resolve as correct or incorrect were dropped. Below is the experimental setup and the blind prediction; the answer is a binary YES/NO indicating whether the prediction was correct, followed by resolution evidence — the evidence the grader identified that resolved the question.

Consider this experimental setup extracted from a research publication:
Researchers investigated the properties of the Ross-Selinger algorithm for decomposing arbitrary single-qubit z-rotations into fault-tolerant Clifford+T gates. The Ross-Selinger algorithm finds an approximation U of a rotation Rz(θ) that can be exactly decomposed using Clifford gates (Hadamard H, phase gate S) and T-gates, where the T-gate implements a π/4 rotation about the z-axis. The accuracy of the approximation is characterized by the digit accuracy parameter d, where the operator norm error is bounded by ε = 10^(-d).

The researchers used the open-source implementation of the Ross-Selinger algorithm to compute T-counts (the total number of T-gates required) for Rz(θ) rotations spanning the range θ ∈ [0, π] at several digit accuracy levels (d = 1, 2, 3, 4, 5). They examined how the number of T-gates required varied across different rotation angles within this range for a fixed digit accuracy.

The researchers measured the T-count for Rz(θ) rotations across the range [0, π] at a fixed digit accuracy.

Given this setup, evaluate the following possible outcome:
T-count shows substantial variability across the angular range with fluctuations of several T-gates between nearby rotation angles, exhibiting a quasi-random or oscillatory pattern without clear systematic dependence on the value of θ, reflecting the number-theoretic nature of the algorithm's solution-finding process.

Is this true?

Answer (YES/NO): NO